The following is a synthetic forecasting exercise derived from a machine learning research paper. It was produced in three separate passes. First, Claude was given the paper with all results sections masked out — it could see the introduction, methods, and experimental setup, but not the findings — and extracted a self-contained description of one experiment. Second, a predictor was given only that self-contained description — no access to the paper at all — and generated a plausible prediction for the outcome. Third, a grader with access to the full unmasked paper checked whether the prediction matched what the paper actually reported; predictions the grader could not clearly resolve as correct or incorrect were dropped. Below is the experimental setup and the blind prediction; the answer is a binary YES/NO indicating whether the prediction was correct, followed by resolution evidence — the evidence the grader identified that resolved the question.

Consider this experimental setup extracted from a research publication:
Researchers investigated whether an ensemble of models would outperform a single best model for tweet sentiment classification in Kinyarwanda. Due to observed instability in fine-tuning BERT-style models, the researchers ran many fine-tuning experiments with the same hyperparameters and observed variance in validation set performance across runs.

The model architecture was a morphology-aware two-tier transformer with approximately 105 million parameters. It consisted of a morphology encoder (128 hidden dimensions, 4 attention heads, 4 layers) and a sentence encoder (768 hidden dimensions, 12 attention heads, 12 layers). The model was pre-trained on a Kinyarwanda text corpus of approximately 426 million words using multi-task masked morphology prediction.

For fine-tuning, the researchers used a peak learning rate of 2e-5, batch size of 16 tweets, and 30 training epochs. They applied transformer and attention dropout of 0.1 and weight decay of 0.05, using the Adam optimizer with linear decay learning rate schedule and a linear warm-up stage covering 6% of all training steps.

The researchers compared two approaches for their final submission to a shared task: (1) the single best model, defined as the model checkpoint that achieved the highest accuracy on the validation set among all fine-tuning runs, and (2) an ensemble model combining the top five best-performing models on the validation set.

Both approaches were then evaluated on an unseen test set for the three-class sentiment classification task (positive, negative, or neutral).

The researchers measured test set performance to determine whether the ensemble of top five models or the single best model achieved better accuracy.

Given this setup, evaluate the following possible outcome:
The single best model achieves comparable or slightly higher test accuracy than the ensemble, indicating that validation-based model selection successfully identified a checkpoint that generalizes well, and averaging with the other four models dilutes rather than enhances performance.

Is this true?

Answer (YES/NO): YES